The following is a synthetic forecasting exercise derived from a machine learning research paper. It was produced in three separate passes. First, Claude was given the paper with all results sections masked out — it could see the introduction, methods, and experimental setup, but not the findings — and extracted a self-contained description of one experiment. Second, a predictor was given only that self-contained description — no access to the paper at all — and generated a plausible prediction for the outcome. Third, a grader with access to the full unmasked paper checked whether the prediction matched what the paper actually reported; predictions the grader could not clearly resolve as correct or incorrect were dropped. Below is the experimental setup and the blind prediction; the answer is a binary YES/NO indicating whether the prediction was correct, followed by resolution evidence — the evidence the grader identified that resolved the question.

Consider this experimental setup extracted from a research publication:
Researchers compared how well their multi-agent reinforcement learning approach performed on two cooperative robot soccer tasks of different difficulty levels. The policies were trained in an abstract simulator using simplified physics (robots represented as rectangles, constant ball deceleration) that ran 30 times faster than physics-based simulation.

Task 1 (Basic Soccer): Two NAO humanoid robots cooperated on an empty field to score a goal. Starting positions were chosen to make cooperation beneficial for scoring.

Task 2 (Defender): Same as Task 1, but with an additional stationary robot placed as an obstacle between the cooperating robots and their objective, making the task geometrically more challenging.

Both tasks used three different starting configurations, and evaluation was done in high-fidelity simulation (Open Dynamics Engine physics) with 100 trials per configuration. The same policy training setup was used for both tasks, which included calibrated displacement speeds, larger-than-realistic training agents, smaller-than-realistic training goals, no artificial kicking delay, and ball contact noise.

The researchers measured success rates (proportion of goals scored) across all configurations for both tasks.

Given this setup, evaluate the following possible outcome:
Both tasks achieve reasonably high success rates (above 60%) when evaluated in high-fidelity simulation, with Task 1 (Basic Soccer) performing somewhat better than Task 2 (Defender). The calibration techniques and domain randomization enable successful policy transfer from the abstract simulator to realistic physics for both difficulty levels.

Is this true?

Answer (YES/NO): YES